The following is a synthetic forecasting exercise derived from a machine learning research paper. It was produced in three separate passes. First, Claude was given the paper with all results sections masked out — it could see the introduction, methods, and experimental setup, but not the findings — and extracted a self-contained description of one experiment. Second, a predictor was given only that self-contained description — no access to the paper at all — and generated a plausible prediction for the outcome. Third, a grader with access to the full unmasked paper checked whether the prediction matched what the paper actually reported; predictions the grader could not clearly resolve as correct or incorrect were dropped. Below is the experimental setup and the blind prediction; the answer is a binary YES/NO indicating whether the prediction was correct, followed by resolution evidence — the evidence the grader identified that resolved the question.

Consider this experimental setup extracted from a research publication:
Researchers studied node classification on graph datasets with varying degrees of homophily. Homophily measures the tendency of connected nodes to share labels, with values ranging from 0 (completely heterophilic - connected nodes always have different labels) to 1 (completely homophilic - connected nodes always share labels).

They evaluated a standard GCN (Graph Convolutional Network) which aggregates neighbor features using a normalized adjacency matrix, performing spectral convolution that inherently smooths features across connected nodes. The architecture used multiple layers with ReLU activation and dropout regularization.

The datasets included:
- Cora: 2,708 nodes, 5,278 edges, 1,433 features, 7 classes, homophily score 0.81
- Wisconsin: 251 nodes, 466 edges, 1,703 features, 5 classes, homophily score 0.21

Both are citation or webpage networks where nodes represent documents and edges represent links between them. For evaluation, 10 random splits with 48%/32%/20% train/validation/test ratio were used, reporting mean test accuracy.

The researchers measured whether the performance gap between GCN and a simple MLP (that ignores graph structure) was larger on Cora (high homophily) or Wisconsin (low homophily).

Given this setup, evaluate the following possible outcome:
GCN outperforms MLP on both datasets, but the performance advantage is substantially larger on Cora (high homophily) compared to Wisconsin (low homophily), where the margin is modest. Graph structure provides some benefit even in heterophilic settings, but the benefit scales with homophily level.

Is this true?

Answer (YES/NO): NO